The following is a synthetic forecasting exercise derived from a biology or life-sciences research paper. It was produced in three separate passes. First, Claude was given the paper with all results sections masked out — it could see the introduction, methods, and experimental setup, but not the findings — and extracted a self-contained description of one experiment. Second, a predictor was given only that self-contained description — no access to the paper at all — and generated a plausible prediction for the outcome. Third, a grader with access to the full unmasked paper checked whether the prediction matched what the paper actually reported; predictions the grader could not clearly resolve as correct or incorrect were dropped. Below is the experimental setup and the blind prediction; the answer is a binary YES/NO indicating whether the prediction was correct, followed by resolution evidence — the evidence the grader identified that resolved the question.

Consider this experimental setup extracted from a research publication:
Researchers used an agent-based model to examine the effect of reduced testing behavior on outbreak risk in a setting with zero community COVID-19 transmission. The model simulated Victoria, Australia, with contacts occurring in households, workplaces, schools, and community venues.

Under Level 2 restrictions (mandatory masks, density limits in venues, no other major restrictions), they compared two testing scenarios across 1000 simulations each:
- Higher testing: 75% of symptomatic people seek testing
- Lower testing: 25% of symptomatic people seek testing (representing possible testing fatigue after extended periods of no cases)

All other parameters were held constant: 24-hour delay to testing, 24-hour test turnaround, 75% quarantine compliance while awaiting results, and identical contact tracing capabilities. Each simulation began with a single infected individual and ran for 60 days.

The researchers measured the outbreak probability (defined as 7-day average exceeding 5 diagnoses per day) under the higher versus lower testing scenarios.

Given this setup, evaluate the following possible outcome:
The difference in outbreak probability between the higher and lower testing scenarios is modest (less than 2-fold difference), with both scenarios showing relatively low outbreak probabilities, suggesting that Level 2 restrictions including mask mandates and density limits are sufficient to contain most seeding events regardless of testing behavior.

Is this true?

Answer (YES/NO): NO